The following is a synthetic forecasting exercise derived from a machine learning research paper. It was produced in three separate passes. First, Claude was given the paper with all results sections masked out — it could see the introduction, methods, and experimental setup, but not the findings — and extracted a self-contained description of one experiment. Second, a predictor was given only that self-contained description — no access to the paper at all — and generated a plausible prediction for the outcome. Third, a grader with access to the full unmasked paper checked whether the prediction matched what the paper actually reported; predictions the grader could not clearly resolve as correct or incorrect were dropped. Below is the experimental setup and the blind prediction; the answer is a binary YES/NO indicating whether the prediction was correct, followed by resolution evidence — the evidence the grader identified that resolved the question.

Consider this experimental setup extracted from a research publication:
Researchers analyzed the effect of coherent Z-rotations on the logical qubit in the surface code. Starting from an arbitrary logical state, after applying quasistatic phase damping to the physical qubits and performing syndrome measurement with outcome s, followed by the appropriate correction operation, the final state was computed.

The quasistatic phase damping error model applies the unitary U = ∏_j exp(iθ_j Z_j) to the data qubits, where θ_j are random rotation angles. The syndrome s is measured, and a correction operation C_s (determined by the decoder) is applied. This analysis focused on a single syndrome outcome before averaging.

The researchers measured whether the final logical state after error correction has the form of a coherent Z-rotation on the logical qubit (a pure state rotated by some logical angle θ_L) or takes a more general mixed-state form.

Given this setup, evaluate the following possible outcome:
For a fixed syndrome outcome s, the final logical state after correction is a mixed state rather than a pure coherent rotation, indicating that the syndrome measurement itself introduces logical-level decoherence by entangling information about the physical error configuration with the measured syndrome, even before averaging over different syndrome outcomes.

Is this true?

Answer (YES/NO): NO